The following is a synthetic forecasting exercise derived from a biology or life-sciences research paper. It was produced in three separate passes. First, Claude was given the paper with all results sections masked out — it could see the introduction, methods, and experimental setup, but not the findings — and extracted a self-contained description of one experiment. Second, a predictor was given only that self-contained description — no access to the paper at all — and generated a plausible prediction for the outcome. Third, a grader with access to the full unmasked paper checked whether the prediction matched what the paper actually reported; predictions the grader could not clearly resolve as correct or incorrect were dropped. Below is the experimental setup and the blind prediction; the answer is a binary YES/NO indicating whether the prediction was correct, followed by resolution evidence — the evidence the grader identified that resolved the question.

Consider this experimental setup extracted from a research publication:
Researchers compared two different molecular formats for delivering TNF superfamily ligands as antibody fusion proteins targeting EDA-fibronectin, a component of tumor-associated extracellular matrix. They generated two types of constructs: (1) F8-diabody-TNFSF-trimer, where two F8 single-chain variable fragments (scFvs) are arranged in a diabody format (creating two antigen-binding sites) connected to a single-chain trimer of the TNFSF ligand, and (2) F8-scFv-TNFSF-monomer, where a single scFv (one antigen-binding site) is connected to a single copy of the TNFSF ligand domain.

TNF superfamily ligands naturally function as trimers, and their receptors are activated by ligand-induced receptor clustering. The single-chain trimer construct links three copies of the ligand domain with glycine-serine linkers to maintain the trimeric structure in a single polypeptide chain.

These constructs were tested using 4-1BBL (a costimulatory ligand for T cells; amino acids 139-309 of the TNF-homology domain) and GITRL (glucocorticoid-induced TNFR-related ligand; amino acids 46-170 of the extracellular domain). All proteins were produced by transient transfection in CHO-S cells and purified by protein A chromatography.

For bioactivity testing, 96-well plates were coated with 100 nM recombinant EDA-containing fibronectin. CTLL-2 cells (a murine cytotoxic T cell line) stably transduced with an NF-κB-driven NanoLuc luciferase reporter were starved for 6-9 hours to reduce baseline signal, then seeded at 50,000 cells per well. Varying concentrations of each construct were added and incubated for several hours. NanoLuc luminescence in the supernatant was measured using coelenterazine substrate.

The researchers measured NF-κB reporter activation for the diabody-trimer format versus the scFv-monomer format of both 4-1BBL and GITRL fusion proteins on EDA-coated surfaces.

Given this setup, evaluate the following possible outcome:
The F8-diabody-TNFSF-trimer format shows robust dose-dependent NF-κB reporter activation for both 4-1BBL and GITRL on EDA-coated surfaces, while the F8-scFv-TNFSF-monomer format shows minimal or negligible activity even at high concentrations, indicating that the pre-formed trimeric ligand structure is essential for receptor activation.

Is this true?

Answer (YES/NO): NO